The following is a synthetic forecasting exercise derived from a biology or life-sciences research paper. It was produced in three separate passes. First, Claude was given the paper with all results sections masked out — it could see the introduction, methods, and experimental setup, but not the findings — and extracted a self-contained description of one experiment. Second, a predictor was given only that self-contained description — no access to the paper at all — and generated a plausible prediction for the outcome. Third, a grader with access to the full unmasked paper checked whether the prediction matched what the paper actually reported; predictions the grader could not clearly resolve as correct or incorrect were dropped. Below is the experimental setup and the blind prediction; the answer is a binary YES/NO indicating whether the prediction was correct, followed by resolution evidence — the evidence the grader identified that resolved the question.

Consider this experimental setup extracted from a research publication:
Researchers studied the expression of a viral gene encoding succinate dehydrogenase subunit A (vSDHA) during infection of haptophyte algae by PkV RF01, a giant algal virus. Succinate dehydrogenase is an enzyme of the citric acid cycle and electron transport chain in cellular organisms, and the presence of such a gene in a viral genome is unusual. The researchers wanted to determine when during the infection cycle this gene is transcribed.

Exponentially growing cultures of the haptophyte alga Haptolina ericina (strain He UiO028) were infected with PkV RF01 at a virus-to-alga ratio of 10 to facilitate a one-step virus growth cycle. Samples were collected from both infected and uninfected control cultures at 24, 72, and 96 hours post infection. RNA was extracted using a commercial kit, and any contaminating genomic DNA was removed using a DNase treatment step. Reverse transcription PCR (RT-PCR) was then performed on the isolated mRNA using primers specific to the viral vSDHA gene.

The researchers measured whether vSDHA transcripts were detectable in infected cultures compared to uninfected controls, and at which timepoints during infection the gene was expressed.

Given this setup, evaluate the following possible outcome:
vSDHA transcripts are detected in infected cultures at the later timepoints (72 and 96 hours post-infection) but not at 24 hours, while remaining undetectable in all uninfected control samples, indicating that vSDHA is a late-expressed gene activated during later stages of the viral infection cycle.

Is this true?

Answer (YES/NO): NO